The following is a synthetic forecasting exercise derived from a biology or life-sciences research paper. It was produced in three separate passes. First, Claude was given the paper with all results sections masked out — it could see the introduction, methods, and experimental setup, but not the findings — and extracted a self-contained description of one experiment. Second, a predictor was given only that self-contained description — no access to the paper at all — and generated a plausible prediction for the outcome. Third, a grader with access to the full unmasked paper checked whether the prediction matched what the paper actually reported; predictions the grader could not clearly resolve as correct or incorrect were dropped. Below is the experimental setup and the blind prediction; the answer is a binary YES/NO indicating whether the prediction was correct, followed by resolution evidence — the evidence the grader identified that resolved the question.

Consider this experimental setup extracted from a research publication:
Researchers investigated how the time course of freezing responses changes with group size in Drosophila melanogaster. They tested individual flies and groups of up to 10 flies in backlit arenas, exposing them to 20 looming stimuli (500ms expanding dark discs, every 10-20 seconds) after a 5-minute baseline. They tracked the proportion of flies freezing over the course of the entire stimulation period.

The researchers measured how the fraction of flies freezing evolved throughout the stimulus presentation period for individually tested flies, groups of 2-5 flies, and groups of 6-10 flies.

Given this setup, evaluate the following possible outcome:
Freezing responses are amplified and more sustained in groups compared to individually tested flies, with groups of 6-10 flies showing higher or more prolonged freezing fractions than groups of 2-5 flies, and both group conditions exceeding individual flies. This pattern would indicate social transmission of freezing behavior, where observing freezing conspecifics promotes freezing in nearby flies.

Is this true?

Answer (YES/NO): NO